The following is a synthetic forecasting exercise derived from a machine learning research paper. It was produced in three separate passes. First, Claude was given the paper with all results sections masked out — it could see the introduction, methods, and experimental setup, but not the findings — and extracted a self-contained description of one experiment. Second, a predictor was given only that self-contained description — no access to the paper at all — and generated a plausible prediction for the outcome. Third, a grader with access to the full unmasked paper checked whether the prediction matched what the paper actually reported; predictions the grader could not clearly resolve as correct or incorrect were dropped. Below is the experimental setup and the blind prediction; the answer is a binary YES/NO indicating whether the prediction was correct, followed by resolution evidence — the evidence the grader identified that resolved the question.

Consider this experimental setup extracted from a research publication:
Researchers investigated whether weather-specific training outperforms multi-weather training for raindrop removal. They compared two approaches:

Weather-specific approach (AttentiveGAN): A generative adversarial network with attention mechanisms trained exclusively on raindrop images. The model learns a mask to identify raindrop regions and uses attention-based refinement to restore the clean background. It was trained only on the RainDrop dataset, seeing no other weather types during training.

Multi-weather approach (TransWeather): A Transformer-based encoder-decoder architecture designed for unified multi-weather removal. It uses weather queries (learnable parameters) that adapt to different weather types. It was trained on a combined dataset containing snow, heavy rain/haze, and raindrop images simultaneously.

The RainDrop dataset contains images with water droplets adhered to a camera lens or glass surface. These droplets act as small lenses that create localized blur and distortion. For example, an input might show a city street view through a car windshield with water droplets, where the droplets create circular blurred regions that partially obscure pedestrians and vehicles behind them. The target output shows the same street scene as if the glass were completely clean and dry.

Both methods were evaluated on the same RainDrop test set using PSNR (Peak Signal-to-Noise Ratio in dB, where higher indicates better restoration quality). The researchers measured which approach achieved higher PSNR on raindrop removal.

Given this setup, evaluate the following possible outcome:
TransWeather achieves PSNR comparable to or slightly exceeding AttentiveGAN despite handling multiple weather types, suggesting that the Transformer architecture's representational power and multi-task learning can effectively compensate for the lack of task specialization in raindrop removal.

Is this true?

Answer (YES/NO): NO